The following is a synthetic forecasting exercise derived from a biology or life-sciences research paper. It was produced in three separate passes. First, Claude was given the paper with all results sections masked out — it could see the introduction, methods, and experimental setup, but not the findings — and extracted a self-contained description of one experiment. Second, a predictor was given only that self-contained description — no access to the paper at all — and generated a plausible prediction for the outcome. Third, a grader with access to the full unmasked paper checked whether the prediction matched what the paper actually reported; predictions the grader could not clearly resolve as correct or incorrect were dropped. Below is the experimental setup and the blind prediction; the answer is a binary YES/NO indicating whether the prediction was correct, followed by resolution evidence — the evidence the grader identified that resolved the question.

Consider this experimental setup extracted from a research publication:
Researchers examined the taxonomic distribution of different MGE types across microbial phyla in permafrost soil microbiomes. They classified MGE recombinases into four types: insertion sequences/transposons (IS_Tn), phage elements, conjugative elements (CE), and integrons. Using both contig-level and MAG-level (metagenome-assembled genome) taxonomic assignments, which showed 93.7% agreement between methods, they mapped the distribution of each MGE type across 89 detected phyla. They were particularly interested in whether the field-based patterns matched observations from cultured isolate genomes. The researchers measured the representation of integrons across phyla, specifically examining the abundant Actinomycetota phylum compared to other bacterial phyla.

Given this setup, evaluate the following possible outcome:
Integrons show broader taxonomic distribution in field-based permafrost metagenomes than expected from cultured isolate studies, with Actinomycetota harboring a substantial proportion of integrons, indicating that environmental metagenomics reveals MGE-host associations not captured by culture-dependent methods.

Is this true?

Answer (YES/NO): NO